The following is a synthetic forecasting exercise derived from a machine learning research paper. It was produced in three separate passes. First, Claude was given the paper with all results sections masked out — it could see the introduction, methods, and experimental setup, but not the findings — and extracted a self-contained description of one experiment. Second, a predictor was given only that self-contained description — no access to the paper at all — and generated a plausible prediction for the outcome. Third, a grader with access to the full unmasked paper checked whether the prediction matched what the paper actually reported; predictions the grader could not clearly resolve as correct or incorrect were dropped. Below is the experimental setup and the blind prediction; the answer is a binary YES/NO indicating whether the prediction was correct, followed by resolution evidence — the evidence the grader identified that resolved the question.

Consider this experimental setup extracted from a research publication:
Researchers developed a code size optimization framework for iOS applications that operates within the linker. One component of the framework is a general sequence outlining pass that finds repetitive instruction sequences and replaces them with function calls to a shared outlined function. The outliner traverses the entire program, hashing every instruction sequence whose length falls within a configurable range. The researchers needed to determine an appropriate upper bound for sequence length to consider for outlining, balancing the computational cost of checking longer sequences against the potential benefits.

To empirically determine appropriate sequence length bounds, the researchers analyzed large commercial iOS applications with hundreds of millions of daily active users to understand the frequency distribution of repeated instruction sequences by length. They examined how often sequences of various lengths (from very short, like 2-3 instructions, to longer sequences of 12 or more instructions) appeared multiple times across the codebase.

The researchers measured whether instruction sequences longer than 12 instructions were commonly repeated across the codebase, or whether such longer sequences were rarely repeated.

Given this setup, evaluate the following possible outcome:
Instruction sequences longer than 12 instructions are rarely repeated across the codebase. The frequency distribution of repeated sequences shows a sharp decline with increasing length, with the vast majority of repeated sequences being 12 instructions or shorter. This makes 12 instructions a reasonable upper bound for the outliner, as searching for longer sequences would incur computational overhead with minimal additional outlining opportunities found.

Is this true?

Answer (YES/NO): YES